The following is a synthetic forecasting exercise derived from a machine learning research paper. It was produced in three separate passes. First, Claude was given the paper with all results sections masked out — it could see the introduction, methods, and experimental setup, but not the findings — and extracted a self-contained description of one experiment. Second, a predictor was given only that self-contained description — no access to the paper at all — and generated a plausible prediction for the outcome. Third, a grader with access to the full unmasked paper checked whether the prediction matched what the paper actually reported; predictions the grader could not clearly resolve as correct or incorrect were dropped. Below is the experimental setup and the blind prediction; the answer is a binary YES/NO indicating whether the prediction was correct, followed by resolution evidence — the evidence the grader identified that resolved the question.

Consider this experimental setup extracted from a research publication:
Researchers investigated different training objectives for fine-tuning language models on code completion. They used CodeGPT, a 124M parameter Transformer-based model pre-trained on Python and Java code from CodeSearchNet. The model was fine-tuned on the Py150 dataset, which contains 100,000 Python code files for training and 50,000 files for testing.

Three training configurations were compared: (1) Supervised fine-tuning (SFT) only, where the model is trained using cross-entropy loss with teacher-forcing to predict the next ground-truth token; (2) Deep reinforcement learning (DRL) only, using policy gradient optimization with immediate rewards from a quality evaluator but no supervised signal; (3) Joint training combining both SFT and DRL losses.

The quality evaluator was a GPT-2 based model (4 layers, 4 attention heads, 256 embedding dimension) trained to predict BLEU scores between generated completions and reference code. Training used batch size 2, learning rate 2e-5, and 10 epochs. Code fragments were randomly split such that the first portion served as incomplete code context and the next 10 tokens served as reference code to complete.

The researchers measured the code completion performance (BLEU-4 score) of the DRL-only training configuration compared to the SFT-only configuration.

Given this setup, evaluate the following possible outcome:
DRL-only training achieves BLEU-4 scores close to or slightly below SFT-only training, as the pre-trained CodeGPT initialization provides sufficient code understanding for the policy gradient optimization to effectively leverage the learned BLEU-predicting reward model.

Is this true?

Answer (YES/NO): NO